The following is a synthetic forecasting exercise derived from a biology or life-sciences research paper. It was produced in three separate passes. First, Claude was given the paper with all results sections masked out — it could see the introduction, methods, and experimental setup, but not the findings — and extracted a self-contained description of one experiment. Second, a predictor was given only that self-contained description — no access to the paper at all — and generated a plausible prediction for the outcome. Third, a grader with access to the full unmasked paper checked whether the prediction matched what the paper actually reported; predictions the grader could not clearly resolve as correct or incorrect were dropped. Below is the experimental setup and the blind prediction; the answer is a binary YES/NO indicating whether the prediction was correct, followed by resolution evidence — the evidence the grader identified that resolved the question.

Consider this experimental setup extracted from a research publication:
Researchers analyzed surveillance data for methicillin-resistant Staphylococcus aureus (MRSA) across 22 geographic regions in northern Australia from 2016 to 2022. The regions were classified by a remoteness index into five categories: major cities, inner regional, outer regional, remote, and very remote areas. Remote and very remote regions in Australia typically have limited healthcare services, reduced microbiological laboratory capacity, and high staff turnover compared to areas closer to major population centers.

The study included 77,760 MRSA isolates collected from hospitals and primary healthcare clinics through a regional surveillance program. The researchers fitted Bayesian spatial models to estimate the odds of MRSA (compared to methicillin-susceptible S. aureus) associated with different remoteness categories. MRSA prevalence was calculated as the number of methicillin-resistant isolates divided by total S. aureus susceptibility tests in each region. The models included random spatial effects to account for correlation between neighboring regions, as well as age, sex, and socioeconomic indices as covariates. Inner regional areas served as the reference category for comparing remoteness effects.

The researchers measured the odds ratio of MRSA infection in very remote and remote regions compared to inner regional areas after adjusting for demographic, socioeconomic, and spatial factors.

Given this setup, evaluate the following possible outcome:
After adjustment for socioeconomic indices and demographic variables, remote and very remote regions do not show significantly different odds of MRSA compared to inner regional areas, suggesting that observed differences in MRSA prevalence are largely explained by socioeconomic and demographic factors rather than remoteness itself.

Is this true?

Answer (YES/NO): NO